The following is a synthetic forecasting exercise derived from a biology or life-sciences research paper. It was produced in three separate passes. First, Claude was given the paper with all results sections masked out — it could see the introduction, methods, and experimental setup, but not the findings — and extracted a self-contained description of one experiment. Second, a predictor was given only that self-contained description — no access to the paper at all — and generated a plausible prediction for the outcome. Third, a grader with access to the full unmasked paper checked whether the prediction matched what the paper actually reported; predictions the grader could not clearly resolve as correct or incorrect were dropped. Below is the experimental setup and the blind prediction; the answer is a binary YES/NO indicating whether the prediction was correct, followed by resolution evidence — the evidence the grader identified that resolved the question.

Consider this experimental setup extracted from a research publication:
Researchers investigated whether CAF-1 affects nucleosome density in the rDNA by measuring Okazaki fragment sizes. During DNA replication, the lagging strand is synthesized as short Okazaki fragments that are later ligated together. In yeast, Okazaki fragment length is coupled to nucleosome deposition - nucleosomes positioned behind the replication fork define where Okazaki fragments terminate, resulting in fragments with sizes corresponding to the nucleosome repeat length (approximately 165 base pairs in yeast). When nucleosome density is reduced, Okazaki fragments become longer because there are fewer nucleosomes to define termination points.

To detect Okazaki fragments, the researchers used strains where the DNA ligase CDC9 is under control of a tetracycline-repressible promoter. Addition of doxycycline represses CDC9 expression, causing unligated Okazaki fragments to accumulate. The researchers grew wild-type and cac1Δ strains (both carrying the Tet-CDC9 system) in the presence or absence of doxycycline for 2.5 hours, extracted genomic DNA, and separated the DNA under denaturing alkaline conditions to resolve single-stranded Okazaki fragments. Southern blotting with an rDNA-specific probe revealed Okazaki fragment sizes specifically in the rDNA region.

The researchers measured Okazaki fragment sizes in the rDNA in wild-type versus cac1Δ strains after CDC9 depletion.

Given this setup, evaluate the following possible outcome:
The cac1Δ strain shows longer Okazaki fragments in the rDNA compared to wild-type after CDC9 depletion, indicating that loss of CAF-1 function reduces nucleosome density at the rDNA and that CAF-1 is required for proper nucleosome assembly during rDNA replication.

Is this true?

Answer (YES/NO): YES